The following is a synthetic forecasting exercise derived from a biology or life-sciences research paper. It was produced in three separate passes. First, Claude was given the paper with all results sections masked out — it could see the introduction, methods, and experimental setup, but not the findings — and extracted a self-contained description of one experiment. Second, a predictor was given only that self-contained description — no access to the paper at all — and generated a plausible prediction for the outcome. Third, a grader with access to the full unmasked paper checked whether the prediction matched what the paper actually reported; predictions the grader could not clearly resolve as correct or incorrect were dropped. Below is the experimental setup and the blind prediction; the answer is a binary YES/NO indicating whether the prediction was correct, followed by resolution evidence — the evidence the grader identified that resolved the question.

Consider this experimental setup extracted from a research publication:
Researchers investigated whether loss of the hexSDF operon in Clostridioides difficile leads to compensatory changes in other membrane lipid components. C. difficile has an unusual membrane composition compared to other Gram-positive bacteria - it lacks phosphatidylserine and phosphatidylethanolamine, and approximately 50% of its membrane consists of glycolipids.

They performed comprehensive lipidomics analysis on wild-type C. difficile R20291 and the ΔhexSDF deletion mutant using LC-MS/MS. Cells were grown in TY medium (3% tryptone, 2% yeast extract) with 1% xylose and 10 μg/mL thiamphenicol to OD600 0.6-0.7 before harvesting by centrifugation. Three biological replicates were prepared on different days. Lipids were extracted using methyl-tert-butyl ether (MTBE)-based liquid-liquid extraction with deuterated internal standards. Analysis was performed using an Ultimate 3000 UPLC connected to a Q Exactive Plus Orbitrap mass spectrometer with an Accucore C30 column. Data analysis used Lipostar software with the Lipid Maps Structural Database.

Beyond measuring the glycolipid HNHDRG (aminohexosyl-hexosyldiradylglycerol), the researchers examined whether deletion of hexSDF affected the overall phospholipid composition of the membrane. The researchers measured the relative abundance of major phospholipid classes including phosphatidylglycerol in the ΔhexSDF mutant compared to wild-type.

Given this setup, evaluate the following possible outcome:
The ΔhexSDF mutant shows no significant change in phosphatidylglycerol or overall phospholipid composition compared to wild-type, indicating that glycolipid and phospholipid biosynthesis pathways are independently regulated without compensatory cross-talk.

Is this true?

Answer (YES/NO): YES